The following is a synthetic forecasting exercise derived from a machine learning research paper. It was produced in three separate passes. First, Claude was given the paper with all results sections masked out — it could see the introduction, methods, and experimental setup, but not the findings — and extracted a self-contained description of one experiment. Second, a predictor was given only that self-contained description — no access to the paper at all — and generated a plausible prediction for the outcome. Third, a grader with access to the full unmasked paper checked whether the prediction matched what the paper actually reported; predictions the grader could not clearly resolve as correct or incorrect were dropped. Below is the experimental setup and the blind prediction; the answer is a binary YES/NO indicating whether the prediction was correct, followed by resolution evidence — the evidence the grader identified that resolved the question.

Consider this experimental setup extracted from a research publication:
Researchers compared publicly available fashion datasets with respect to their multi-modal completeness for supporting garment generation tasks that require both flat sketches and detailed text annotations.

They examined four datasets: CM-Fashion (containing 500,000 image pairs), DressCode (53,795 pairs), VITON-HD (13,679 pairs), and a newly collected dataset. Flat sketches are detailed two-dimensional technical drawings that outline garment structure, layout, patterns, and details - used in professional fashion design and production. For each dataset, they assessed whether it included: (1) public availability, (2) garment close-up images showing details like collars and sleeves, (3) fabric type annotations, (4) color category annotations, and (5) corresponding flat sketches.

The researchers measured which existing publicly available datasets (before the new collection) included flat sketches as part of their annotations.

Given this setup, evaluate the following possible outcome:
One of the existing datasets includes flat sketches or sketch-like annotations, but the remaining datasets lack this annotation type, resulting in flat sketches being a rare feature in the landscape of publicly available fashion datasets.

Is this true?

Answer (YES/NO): NO